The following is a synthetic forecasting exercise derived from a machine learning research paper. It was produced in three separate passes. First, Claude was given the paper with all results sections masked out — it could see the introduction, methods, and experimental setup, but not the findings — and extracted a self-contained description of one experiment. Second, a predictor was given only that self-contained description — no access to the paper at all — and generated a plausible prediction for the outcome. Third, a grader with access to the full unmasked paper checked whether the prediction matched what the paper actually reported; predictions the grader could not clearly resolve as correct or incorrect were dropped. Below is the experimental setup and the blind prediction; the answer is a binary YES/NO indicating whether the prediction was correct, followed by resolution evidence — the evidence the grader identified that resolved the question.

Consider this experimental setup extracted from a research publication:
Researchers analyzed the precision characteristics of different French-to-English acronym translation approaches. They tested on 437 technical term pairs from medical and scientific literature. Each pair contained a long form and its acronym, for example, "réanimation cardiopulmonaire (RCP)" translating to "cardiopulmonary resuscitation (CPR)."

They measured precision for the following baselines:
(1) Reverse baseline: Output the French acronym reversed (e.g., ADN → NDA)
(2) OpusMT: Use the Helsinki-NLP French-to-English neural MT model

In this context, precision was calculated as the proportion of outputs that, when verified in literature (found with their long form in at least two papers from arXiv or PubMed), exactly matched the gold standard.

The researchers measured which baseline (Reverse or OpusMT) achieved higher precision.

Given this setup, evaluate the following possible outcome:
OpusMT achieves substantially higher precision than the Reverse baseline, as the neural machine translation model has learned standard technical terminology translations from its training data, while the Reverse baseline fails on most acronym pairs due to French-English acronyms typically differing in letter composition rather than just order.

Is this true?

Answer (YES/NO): NO